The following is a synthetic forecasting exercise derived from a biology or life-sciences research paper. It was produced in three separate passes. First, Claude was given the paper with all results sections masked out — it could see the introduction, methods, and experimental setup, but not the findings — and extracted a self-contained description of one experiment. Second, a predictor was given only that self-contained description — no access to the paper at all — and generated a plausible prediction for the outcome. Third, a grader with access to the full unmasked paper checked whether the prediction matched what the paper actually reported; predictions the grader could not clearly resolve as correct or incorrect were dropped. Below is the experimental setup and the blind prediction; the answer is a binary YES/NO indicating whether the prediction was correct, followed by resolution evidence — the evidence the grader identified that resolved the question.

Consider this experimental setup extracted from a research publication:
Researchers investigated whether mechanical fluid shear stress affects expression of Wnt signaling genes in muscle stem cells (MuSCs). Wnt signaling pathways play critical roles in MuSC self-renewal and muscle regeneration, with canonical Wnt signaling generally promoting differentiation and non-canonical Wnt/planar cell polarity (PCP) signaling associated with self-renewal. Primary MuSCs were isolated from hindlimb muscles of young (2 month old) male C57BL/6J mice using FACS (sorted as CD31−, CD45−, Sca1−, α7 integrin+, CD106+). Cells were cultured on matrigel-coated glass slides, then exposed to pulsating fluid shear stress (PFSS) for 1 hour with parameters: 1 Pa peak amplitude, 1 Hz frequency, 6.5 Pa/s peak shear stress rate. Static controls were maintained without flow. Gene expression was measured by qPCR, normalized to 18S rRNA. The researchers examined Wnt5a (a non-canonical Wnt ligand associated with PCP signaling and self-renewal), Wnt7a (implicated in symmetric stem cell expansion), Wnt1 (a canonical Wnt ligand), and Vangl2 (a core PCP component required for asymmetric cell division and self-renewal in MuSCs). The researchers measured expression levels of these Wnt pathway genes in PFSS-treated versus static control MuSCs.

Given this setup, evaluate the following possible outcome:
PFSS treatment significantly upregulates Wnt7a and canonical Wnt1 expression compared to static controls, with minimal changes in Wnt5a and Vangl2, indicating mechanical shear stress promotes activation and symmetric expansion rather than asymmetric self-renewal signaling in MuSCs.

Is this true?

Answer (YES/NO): NO